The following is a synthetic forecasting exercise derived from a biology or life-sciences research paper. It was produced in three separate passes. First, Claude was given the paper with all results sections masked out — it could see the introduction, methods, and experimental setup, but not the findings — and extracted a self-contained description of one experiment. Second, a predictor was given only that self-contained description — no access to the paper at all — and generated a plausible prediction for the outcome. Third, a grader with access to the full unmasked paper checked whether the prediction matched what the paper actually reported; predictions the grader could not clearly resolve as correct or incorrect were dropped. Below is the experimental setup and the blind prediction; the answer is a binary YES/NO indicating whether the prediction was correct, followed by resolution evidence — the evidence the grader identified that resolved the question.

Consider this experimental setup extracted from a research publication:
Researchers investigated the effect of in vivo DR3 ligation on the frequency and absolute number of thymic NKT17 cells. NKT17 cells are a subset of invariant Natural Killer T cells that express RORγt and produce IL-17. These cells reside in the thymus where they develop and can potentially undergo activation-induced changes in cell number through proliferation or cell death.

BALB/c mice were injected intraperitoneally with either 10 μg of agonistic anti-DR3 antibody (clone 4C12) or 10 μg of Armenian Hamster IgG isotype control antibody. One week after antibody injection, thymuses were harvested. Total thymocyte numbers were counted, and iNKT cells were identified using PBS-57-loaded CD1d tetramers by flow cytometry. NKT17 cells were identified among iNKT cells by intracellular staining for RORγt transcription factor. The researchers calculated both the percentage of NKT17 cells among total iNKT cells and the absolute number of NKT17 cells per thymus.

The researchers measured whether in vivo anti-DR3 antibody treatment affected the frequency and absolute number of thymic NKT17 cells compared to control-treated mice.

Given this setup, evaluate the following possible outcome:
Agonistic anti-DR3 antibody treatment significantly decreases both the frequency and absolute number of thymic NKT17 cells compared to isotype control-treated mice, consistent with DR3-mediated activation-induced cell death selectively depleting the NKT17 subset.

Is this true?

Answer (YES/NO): NO